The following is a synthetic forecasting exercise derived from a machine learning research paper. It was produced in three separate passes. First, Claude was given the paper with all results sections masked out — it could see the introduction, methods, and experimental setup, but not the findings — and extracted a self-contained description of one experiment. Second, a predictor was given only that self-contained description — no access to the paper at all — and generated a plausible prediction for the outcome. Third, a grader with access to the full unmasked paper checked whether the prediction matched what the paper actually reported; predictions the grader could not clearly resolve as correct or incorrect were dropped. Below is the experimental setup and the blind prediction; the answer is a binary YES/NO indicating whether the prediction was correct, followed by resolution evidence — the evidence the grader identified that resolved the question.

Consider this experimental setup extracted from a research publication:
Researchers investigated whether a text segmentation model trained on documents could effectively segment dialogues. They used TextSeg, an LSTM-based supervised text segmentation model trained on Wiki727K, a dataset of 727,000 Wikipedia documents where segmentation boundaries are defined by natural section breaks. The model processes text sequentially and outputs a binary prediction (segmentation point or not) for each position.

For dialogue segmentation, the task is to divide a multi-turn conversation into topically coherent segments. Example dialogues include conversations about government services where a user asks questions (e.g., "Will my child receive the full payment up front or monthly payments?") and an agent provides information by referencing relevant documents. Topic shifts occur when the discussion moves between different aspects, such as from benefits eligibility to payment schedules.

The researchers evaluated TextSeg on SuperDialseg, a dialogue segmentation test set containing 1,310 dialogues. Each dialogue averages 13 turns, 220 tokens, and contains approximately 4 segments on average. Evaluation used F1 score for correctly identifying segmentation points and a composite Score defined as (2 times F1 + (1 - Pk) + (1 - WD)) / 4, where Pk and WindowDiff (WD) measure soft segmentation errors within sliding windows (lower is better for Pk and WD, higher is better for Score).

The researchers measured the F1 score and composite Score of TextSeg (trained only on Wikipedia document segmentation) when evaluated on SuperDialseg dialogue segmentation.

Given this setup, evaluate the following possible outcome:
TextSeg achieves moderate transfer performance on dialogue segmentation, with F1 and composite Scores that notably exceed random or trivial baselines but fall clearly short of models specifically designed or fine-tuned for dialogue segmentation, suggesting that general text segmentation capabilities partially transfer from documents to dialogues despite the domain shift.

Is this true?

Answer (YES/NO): NO